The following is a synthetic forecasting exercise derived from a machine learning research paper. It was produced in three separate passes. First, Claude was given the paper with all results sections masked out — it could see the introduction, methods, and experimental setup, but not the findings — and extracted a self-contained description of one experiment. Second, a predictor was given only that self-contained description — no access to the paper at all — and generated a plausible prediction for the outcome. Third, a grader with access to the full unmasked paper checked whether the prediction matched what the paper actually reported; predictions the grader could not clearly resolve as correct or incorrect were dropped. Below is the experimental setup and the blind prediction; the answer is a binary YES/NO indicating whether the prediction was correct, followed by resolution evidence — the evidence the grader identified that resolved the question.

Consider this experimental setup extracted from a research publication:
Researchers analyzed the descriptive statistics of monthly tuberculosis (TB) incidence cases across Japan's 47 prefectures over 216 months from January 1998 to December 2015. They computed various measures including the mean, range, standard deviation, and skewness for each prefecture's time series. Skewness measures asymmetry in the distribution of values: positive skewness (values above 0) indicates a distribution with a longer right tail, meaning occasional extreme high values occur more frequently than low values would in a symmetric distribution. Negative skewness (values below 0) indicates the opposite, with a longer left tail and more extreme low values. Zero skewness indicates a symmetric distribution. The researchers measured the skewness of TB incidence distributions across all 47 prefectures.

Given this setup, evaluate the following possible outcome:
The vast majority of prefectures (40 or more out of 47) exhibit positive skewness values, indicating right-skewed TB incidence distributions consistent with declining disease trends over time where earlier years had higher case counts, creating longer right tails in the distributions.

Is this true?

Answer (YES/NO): YES